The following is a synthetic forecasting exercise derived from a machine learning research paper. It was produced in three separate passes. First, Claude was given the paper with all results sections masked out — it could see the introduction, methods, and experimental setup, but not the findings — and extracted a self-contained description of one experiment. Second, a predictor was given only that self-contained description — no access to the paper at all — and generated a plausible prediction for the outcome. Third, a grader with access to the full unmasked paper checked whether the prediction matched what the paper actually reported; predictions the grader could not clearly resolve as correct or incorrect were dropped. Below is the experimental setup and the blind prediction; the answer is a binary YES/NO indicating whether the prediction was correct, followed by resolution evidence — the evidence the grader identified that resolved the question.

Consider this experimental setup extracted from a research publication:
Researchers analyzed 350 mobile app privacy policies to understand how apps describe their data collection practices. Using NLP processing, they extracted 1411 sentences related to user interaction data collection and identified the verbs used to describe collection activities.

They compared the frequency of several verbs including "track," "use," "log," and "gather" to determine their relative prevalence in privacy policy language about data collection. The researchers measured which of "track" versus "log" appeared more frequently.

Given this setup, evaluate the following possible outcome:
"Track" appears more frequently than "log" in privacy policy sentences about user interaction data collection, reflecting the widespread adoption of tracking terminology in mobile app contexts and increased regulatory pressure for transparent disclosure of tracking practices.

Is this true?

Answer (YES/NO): YES